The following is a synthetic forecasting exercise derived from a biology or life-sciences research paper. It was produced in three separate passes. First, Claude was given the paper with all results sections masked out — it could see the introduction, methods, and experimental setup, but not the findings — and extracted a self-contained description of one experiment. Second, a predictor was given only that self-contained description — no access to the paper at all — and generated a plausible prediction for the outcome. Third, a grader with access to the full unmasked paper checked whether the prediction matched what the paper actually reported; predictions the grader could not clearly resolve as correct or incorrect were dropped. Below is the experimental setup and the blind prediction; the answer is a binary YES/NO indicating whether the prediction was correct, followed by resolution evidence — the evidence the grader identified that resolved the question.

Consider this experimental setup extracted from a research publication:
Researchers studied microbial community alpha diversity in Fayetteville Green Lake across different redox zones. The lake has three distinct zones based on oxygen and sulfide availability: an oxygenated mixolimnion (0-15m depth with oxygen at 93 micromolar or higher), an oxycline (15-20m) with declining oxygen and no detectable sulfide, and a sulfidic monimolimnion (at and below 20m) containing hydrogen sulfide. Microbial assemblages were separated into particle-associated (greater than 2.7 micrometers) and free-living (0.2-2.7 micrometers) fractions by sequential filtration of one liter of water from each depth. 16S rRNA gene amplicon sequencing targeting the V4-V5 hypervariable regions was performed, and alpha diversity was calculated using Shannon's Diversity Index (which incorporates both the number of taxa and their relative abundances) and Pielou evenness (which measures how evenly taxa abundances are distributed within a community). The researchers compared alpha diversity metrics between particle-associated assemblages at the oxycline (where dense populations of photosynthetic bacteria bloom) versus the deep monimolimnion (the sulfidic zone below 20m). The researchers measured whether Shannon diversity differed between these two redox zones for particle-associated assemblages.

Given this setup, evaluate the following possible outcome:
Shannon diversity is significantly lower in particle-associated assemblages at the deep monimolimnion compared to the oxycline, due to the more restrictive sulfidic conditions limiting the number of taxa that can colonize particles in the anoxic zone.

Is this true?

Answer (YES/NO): NO